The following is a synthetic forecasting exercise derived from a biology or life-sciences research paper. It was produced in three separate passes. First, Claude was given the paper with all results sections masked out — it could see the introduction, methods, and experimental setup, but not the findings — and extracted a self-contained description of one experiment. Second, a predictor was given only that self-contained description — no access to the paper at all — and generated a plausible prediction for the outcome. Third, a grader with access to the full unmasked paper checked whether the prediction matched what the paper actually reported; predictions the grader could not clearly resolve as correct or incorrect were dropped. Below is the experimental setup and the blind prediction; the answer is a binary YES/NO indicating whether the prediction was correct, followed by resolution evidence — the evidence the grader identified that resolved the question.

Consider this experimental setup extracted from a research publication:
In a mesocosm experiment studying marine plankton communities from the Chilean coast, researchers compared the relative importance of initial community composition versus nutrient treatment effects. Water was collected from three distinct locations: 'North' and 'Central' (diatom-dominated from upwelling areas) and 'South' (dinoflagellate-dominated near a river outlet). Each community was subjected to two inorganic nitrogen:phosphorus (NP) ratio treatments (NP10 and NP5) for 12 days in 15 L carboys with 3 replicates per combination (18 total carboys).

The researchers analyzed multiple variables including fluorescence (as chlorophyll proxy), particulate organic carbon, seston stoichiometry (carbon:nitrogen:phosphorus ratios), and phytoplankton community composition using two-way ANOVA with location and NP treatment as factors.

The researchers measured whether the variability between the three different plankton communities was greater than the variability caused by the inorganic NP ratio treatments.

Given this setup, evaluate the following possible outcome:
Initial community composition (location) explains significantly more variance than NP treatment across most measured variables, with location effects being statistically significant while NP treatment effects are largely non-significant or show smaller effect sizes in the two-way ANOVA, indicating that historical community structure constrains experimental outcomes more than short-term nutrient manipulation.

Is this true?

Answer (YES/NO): YES